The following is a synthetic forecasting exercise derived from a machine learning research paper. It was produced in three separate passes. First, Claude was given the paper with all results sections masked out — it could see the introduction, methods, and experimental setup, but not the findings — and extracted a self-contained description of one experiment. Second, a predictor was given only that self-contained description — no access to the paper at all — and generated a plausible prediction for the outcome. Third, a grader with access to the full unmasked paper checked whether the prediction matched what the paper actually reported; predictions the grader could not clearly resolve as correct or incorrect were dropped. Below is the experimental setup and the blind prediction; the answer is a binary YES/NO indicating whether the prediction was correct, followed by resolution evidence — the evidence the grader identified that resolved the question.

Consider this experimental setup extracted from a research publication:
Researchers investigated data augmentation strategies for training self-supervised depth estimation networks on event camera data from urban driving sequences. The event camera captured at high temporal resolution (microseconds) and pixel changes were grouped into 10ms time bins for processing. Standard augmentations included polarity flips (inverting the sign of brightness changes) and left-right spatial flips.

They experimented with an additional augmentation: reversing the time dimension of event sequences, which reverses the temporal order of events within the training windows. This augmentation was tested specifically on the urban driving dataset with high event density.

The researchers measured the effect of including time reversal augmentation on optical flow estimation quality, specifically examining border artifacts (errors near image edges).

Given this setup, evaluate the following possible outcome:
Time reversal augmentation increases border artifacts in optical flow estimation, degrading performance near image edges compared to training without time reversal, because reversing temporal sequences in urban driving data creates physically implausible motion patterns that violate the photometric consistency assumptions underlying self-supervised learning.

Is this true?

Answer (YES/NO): NO